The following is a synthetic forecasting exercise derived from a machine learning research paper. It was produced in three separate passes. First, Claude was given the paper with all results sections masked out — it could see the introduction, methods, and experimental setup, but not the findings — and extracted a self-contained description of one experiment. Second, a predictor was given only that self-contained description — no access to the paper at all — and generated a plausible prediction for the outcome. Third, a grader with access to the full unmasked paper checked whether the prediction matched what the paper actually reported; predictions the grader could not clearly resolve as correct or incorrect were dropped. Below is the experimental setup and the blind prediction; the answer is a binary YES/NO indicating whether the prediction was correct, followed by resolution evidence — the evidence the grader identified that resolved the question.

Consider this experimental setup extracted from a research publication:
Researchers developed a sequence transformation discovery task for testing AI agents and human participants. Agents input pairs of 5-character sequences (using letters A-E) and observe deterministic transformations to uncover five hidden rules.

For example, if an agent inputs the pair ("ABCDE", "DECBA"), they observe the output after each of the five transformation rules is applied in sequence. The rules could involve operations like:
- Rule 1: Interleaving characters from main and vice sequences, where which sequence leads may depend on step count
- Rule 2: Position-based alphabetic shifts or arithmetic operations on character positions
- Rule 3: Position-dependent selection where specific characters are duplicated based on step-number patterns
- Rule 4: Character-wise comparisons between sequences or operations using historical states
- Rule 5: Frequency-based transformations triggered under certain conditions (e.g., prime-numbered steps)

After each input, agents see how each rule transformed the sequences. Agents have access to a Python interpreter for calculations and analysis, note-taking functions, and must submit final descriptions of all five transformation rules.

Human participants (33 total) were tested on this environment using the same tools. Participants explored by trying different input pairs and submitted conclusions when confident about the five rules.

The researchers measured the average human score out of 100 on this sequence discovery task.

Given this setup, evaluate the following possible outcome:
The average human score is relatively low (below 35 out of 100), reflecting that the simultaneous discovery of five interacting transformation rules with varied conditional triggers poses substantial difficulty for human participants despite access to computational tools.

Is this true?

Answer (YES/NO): YES